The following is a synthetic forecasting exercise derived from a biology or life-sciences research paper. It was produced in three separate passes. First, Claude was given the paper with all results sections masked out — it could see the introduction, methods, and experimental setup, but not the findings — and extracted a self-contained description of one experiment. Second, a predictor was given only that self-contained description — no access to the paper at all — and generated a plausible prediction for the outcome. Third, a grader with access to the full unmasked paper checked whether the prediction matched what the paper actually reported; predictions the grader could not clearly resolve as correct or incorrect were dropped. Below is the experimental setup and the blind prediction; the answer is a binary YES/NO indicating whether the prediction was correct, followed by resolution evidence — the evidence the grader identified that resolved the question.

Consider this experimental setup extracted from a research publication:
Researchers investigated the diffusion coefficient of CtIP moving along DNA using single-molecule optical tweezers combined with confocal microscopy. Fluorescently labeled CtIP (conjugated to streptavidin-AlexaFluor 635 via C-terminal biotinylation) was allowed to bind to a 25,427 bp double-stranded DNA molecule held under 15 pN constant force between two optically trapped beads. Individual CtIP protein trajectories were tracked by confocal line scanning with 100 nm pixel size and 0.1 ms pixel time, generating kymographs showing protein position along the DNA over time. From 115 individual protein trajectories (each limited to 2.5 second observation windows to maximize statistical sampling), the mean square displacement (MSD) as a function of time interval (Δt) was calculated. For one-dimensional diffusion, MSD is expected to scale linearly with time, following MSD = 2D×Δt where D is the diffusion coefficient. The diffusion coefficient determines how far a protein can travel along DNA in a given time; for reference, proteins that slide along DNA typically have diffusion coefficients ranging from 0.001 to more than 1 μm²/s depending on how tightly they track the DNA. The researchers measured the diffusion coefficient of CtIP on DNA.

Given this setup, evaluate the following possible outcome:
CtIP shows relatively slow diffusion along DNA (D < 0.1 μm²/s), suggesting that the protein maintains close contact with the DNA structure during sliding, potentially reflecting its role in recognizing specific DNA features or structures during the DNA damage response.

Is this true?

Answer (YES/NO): NO